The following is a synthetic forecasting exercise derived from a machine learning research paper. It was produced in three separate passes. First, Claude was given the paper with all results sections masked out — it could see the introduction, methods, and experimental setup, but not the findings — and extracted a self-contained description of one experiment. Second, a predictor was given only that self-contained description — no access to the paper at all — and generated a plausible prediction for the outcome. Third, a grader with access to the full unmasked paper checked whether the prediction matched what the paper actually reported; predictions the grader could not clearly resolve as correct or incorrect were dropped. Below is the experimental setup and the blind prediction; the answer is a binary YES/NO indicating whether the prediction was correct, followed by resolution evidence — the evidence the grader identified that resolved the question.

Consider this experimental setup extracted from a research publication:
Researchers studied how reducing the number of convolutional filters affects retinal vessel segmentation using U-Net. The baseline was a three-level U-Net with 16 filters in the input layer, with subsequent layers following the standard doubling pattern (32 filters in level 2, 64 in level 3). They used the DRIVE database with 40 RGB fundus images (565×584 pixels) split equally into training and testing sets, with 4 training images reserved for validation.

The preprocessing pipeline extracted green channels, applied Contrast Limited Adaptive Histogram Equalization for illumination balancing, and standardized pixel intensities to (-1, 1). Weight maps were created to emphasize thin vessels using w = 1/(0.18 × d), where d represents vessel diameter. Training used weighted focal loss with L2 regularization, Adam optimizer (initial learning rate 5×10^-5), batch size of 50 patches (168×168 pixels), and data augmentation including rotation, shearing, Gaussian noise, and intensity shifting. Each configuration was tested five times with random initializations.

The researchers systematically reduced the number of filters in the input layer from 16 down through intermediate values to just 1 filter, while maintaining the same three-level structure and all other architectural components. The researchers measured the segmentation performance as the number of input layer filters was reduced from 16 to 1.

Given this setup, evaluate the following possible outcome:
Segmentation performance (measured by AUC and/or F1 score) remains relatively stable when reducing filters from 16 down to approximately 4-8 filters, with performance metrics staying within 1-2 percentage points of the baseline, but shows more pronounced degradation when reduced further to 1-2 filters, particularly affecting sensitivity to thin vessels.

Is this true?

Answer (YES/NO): NO